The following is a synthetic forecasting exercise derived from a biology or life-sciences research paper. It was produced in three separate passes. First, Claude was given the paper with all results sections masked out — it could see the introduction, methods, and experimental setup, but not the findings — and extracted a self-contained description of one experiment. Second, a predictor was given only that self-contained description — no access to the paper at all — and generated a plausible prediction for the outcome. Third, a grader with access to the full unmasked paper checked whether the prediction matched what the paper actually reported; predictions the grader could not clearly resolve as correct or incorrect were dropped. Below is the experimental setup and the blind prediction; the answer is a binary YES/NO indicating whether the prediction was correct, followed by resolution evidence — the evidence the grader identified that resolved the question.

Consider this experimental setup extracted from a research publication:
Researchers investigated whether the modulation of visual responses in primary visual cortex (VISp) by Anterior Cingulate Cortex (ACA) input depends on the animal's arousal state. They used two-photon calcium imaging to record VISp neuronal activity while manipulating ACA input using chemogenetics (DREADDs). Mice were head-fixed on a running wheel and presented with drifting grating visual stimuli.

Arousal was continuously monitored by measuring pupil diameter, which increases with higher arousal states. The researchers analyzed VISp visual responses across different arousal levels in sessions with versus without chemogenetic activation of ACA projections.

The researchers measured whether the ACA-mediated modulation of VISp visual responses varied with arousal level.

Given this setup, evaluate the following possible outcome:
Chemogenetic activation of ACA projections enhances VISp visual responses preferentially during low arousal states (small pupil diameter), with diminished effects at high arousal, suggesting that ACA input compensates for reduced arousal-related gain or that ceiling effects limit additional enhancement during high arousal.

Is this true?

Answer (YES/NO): NO